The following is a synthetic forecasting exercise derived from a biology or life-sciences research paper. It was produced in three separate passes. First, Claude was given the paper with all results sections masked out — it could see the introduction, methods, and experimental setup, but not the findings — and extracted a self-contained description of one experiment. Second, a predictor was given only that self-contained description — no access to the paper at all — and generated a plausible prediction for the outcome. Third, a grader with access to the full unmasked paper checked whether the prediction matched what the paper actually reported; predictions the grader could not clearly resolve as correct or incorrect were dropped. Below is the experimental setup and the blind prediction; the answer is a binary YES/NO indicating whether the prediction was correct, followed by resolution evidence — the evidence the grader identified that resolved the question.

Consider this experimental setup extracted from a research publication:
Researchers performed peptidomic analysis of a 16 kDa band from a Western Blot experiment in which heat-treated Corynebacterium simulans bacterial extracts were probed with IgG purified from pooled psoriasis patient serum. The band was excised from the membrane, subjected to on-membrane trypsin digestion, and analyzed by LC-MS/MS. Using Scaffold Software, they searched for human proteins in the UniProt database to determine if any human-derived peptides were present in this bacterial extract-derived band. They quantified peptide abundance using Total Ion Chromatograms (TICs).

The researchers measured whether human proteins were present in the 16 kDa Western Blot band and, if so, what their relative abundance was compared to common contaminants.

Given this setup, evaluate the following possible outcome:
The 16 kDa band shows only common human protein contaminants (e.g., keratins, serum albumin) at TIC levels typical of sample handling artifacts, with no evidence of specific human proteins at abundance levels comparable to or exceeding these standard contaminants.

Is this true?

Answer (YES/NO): NO